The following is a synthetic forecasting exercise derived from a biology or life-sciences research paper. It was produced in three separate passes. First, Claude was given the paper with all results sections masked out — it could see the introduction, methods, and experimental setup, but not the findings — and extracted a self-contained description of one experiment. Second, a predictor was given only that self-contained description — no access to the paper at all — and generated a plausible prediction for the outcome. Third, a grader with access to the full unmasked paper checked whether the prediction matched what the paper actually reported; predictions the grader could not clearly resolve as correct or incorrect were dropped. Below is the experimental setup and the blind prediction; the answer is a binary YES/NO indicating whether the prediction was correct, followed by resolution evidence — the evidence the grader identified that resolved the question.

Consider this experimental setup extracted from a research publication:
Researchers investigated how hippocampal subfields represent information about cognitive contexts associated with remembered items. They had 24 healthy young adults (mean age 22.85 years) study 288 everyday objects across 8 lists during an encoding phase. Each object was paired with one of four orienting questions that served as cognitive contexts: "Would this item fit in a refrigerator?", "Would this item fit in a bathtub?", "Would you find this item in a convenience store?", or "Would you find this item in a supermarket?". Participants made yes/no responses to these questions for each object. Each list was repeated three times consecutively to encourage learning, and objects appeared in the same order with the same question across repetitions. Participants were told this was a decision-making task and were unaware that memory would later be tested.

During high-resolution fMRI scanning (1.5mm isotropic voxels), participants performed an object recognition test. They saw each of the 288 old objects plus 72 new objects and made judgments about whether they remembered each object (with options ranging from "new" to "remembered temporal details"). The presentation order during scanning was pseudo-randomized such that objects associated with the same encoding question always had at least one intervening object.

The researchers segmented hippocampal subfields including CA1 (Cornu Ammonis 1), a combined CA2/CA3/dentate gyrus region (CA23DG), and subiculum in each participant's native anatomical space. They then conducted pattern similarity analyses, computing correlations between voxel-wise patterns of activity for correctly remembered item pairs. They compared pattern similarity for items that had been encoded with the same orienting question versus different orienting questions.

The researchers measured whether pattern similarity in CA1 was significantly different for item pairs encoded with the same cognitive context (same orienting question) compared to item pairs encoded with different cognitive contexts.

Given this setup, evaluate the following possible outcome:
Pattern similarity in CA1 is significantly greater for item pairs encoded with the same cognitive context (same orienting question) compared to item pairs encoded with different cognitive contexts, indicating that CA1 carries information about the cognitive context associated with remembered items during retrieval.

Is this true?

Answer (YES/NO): NO